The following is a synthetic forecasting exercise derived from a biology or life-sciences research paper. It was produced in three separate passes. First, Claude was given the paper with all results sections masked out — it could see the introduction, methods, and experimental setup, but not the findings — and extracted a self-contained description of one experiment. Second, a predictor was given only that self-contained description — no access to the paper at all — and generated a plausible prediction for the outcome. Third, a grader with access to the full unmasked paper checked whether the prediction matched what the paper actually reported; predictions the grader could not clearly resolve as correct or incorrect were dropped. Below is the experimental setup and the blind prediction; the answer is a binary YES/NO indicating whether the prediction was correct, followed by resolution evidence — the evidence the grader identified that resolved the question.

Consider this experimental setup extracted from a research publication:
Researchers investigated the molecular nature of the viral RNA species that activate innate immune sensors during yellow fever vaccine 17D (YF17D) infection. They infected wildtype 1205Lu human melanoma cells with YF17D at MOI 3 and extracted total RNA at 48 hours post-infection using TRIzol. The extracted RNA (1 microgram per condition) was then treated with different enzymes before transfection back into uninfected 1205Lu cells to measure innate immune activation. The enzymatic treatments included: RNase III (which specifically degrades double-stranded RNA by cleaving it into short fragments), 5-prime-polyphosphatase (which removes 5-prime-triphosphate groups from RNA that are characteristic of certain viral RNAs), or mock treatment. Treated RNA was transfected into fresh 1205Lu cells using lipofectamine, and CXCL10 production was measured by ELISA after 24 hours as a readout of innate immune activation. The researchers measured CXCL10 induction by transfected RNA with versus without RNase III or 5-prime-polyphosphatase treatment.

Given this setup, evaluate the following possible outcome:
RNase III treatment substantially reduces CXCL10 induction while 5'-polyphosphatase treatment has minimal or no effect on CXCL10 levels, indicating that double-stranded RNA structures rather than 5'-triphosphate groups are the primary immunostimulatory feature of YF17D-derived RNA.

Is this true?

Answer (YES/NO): NO